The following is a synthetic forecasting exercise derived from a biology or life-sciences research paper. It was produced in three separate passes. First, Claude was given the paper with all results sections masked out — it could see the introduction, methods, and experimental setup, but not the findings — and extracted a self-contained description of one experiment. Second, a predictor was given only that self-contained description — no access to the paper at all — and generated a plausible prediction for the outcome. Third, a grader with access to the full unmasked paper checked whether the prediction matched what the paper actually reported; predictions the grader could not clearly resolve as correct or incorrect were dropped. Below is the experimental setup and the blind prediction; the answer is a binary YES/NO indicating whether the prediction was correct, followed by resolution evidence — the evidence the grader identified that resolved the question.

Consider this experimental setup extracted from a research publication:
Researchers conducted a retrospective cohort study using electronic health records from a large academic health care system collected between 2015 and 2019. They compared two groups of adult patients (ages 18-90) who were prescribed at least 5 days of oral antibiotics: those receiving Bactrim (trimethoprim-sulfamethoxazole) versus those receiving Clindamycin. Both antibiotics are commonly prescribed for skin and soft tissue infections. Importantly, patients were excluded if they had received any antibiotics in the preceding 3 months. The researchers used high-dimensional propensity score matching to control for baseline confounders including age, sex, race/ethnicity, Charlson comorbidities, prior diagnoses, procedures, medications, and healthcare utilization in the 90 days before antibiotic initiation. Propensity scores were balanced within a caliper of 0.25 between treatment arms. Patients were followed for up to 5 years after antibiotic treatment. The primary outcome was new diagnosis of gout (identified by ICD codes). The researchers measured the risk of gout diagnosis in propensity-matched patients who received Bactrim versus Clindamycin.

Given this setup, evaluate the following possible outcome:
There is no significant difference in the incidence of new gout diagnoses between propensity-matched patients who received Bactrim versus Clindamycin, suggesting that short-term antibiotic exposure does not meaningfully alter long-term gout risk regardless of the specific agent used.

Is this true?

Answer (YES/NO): NO